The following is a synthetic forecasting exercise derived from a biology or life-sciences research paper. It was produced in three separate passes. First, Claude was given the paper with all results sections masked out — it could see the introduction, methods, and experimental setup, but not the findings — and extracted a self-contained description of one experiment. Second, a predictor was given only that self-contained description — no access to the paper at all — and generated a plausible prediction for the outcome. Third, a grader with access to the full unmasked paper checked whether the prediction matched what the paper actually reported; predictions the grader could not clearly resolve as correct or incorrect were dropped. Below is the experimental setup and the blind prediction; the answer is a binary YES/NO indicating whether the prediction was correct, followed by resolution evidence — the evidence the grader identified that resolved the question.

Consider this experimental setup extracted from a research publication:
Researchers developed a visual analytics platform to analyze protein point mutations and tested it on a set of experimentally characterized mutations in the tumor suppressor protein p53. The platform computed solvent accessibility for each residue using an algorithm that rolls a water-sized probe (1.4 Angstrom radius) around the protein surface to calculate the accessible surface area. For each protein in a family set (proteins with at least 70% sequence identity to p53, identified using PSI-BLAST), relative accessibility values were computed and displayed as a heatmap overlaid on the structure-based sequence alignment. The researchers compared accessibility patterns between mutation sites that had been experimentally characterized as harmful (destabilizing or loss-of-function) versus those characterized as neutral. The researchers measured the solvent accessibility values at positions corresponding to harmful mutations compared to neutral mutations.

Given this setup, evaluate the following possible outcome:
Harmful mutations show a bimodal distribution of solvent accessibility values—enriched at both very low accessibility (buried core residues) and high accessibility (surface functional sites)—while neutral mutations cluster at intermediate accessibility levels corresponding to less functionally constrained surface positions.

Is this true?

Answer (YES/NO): NO